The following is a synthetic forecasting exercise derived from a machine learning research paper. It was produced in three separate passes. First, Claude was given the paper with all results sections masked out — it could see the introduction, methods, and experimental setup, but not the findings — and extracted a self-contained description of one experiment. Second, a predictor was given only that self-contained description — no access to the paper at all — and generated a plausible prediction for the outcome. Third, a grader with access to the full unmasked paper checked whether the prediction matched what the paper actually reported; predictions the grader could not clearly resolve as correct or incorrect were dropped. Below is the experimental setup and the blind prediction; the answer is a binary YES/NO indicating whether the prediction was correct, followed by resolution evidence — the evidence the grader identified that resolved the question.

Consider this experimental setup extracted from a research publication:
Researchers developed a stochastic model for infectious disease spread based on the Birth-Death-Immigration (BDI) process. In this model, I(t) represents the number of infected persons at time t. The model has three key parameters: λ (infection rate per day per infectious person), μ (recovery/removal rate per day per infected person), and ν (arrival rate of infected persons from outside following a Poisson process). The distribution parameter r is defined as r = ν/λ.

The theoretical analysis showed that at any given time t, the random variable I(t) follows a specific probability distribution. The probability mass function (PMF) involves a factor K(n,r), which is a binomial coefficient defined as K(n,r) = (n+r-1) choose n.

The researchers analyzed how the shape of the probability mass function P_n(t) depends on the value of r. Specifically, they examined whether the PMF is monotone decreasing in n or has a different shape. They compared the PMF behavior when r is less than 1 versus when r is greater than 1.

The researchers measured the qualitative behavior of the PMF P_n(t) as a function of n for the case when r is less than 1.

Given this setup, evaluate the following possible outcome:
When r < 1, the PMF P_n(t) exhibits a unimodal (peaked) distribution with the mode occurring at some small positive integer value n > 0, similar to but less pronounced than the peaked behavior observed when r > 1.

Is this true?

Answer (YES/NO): NO